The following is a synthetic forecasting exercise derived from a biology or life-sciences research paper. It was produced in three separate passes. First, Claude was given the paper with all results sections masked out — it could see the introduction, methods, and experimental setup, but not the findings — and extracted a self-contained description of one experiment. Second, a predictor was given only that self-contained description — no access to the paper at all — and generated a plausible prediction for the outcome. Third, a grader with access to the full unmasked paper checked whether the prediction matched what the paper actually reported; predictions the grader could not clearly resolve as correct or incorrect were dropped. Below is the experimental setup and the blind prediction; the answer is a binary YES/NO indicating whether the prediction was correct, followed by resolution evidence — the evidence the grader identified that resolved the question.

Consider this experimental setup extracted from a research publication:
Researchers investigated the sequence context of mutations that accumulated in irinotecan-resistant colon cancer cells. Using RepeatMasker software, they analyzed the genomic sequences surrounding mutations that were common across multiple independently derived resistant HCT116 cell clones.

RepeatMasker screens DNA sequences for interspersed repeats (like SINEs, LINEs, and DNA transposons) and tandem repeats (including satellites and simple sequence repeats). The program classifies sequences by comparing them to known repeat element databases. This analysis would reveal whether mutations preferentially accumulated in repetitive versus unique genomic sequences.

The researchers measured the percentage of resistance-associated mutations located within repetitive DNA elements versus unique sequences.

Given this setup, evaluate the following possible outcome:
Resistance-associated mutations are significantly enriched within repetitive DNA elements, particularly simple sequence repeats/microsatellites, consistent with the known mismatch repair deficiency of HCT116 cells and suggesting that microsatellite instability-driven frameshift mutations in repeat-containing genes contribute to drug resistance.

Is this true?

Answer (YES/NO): NO